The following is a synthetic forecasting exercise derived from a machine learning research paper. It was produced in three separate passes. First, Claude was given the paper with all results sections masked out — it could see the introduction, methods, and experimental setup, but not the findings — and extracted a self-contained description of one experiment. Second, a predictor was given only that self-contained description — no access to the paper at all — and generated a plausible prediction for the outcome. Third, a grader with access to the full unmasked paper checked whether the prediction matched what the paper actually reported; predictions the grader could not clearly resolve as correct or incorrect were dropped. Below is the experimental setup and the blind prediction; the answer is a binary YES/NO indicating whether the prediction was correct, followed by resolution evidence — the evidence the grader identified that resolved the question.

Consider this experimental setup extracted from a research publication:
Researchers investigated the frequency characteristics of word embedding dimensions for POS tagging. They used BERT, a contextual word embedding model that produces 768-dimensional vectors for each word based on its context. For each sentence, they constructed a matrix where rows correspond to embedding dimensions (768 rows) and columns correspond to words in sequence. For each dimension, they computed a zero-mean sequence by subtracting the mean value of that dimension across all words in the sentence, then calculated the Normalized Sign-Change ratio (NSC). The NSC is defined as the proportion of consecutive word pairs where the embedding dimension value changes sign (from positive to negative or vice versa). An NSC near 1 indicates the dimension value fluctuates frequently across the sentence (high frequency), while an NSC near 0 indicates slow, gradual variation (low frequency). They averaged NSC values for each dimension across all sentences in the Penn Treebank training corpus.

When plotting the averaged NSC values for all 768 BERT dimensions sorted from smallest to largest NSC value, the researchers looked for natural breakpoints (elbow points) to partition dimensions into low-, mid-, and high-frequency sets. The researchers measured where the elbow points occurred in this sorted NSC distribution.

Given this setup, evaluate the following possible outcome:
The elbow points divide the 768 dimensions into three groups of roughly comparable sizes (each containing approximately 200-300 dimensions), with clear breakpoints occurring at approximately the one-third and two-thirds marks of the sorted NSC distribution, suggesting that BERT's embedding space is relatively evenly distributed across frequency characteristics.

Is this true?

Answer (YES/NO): NO